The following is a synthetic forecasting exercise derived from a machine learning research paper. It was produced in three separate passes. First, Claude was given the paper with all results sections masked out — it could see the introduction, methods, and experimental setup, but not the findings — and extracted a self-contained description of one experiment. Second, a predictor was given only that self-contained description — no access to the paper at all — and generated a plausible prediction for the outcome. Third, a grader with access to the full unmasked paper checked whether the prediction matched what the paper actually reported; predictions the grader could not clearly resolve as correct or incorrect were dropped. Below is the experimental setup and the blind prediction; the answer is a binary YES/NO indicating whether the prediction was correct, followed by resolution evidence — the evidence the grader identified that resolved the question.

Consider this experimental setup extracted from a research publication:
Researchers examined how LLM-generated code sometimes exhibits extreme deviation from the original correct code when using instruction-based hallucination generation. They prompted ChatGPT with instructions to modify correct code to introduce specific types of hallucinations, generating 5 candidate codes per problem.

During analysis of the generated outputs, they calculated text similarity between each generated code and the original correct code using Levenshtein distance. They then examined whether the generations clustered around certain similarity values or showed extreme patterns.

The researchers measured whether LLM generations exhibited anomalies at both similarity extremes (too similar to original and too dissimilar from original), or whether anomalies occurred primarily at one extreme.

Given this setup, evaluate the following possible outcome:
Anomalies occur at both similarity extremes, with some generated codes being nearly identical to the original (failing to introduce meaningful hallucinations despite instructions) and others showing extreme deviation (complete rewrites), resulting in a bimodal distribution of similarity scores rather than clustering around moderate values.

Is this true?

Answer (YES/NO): NO